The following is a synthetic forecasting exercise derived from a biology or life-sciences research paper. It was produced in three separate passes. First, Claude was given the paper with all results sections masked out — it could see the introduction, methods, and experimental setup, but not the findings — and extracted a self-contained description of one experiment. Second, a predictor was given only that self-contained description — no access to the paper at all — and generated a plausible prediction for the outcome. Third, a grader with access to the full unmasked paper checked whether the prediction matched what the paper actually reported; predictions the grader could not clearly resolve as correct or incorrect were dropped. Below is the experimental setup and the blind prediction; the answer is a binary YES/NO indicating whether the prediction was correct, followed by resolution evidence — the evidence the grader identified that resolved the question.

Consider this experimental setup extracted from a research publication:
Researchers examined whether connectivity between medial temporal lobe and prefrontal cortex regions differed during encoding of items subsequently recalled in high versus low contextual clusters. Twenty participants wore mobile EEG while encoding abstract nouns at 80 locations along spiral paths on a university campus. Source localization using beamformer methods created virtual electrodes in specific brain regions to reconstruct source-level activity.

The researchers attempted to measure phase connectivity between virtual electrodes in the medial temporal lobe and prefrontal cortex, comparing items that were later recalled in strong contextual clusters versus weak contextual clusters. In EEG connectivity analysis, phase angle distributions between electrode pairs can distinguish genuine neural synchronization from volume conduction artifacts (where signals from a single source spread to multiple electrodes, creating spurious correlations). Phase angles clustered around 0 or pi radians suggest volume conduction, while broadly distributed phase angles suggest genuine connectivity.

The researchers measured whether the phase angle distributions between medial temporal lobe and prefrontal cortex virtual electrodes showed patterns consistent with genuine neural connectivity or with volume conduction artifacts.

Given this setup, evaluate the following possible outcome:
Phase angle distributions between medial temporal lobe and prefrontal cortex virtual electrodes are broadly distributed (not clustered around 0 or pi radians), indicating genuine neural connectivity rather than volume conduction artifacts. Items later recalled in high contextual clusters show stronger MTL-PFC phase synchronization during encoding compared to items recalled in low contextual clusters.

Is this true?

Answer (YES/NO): NO